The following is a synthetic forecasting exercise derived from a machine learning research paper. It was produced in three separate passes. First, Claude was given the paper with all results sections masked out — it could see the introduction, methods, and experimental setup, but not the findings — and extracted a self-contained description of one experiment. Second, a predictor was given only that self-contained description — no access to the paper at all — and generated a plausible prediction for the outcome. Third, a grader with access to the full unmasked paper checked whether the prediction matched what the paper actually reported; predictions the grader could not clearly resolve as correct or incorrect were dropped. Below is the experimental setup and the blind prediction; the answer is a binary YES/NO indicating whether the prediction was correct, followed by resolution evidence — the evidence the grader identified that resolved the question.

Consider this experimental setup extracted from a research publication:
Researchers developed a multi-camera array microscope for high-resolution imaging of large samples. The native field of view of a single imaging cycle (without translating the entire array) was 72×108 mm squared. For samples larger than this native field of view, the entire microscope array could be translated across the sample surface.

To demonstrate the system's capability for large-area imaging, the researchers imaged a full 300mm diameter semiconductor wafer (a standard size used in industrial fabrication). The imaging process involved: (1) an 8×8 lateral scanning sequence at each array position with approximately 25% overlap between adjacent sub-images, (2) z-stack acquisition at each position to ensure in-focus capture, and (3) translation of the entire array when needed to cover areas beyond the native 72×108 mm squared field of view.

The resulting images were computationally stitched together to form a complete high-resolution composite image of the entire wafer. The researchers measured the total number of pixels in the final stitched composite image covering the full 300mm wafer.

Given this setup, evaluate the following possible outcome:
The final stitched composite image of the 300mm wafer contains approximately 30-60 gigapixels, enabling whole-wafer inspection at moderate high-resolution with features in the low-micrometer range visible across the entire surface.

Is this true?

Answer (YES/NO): NO